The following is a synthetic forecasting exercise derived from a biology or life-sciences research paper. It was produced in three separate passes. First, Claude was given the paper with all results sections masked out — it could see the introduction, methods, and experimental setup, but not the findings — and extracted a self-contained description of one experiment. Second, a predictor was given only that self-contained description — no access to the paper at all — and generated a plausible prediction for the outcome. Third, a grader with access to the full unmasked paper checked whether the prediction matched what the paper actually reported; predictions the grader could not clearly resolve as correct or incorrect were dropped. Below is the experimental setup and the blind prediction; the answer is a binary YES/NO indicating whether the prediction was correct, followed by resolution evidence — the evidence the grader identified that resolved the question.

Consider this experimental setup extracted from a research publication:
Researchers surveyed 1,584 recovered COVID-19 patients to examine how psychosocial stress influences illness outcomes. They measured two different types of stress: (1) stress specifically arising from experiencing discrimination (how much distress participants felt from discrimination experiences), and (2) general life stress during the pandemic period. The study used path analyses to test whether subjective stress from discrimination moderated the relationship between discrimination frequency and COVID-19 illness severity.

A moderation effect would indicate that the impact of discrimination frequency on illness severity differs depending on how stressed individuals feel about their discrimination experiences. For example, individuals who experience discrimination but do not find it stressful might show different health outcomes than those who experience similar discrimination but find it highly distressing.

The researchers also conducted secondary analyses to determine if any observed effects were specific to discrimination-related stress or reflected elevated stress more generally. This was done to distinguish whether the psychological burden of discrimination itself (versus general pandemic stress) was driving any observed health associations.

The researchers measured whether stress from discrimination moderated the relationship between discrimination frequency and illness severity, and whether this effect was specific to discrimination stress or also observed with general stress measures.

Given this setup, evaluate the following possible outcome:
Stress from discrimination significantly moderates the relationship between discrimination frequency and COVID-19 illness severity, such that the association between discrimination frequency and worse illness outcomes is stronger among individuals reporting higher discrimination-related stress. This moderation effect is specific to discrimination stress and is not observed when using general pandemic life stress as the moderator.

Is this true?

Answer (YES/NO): YES